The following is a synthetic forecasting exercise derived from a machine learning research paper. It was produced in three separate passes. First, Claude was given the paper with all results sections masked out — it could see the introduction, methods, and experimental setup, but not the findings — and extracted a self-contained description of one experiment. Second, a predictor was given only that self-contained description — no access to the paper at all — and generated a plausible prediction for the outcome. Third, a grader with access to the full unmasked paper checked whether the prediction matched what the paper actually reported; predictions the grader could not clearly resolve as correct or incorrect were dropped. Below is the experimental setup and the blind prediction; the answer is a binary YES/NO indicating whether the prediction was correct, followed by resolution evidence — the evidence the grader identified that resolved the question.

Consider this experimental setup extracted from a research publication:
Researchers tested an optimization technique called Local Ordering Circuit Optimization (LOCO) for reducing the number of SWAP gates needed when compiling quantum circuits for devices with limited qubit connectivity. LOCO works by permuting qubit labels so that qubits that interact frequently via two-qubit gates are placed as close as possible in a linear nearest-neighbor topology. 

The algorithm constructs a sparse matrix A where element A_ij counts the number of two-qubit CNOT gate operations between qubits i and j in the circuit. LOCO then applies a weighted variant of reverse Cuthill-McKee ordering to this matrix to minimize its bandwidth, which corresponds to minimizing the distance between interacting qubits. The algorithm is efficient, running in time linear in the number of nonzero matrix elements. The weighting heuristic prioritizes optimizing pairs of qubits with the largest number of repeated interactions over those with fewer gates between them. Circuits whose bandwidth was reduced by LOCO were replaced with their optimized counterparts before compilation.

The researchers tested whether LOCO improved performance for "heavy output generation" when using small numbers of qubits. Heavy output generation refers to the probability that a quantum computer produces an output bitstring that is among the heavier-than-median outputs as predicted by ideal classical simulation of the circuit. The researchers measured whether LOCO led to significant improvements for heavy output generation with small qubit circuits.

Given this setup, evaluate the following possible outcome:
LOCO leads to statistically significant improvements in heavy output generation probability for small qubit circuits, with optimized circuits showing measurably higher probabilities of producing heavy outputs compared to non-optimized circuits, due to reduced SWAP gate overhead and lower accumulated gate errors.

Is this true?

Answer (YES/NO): NO